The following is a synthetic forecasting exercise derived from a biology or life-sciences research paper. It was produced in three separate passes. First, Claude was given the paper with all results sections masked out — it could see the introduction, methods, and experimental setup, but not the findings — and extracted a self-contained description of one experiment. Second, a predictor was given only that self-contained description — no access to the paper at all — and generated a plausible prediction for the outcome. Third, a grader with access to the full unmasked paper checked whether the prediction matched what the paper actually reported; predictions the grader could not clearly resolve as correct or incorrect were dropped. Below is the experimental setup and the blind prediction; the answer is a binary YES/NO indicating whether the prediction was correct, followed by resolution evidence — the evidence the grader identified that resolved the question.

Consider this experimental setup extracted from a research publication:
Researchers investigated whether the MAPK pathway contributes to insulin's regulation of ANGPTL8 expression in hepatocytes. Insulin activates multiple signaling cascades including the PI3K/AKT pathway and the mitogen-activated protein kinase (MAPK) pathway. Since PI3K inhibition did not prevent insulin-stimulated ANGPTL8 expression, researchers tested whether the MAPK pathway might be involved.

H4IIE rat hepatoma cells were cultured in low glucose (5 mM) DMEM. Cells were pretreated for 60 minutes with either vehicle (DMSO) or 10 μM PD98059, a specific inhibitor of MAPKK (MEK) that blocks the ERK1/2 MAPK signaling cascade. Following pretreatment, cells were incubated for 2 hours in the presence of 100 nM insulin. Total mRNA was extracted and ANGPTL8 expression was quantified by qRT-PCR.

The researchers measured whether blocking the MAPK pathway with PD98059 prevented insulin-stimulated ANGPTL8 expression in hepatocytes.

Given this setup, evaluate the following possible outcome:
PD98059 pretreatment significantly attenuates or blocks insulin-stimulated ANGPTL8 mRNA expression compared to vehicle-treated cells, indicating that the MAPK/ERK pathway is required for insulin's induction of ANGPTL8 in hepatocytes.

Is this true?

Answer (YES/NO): NO